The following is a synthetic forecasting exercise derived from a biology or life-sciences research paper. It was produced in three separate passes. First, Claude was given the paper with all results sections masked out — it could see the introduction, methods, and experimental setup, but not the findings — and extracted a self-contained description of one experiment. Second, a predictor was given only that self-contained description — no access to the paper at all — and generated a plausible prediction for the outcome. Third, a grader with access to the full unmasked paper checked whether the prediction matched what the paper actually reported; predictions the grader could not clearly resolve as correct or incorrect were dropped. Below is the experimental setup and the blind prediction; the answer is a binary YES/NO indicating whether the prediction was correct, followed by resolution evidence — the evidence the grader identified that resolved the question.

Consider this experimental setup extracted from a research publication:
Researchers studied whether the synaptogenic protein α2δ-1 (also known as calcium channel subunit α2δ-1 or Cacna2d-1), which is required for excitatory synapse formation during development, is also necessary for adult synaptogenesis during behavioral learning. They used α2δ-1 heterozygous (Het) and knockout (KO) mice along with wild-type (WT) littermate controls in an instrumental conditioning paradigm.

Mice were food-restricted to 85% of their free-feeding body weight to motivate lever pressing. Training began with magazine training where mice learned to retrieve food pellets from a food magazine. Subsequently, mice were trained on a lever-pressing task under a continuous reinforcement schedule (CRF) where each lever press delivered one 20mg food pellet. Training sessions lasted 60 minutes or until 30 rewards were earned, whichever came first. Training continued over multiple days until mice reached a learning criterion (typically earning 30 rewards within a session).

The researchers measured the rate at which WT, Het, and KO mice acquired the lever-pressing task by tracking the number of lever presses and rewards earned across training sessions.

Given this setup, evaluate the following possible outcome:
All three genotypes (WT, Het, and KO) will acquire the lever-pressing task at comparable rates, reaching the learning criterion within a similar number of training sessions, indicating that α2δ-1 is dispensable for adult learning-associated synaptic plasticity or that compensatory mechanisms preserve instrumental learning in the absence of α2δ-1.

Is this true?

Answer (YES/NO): YES